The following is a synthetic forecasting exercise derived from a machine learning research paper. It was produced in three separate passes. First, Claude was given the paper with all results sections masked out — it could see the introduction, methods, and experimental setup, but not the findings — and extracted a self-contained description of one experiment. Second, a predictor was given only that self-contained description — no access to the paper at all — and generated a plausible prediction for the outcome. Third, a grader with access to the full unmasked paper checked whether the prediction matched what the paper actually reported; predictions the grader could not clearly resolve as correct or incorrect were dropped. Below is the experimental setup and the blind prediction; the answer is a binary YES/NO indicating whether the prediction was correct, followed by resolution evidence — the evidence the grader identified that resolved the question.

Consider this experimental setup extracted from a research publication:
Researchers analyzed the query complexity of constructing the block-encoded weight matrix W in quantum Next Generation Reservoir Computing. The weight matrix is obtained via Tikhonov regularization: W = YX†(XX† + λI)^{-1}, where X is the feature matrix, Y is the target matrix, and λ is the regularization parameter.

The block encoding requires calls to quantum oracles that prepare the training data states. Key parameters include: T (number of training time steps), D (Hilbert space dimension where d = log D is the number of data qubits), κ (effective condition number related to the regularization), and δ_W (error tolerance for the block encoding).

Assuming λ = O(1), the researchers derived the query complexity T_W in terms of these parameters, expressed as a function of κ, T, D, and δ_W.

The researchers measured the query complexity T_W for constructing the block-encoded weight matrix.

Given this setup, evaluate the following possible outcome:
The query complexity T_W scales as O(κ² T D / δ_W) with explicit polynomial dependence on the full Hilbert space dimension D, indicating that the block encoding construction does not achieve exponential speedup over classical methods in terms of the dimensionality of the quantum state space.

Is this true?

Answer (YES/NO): NO